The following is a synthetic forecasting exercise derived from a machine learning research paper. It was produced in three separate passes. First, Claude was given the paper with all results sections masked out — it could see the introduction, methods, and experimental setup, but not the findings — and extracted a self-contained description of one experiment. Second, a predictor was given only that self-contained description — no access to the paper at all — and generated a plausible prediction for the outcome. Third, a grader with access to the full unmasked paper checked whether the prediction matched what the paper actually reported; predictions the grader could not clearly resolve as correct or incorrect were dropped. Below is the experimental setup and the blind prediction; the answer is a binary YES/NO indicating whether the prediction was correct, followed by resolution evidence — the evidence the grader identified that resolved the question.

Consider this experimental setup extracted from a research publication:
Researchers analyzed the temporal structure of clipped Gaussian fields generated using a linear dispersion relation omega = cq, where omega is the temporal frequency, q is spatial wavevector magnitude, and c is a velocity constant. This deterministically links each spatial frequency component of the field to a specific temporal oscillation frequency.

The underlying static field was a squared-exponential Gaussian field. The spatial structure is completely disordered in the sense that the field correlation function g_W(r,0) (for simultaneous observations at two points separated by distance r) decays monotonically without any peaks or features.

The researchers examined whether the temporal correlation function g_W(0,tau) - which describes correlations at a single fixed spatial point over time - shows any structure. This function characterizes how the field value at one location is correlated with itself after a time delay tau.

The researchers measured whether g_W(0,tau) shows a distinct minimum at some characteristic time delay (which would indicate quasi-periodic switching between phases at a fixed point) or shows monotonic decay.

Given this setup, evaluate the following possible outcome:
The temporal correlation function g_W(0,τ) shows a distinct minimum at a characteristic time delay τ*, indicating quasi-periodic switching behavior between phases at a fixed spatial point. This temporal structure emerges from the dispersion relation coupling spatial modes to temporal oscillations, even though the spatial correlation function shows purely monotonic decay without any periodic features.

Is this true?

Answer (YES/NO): YES